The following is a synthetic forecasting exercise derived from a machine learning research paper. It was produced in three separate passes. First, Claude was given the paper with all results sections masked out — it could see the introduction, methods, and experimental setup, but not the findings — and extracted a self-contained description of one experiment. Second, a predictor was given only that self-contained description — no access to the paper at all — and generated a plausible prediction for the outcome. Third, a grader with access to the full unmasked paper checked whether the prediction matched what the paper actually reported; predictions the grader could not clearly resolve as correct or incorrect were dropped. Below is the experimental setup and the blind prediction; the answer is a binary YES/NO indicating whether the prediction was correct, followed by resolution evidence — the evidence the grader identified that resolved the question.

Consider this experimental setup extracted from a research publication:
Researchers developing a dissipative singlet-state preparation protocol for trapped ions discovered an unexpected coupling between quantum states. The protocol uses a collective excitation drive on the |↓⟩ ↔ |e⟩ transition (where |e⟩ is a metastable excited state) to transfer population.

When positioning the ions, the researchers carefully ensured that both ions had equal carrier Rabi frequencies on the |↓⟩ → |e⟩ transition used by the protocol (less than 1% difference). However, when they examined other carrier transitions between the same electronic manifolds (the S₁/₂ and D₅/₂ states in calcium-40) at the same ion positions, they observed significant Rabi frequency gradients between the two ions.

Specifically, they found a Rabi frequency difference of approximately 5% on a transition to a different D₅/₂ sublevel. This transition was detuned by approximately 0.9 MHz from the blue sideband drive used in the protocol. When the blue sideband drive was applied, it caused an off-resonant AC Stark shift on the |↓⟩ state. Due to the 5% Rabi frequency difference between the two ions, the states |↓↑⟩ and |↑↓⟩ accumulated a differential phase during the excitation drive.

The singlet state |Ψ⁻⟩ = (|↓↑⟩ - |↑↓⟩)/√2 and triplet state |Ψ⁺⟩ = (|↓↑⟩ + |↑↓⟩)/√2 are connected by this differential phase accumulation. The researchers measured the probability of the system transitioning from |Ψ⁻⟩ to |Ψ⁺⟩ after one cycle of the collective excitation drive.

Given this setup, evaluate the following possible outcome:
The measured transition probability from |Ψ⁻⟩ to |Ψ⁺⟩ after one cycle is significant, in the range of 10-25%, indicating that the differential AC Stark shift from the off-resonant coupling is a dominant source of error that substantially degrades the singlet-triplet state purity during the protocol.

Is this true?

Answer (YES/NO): NO